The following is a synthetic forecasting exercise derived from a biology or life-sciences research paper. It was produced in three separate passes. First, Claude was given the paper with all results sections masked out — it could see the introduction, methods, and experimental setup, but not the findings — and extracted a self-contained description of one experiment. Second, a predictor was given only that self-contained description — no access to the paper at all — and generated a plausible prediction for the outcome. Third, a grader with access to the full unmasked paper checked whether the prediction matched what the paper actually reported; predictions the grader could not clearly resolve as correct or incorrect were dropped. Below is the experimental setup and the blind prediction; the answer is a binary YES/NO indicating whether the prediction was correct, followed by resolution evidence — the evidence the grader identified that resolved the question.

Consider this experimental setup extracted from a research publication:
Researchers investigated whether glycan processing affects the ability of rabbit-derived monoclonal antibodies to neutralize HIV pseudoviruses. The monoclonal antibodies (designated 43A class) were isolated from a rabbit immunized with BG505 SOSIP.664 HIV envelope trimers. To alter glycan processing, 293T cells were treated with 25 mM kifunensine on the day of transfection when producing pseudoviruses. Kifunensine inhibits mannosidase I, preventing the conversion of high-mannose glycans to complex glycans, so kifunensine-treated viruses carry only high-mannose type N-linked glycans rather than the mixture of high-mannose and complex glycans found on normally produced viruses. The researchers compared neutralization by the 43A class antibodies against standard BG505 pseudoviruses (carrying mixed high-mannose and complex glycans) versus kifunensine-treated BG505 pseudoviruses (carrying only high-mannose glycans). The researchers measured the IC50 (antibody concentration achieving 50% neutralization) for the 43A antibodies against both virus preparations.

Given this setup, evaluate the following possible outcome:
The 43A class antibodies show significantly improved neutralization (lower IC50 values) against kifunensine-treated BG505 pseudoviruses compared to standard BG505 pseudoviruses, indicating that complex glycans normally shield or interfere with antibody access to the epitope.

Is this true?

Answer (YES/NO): YES